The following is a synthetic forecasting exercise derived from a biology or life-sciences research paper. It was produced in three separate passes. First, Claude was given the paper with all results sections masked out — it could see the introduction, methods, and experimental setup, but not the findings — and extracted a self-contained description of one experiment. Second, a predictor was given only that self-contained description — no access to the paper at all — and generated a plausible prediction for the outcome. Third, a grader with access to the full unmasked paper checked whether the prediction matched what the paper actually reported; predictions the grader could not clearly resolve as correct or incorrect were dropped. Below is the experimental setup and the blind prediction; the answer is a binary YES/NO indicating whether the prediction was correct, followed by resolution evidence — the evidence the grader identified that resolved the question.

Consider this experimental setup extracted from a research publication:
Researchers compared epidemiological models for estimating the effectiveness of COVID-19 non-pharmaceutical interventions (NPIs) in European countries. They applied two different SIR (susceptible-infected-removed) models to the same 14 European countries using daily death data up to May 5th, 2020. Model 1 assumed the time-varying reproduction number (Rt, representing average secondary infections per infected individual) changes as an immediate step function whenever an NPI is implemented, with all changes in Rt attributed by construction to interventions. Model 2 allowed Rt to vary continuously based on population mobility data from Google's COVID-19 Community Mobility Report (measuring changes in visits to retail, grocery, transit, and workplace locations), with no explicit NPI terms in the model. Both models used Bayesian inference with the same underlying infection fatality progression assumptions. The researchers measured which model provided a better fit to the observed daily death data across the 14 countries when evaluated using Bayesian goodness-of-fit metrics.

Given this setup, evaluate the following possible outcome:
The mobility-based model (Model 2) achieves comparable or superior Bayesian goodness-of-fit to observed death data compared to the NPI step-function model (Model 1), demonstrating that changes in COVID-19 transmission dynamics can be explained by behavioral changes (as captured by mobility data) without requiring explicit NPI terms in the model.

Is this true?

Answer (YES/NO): YES